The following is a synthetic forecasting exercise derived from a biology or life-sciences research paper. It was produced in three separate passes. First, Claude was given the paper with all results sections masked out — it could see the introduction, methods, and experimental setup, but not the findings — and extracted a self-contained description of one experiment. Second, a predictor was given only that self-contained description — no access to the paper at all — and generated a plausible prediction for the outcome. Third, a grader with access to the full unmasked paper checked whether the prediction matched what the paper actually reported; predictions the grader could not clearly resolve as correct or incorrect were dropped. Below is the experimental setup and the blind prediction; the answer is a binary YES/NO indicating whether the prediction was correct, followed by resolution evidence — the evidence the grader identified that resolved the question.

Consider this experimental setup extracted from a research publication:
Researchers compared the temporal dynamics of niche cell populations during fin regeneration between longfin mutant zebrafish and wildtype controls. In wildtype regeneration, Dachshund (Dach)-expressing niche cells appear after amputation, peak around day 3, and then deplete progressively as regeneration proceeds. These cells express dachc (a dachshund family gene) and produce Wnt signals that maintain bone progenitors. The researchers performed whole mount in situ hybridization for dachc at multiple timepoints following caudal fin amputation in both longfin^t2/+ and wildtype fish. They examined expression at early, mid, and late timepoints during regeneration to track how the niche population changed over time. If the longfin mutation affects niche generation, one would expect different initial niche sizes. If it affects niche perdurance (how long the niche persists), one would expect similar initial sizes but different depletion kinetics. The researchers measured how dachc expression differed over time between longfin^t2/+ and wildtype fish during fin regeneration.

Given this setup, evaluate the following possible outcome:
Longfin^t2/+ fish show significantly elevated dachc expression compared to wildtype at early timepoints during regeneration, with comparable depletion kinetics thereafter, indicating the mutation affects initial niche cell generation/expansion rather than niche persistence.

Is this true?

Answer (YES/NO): NO